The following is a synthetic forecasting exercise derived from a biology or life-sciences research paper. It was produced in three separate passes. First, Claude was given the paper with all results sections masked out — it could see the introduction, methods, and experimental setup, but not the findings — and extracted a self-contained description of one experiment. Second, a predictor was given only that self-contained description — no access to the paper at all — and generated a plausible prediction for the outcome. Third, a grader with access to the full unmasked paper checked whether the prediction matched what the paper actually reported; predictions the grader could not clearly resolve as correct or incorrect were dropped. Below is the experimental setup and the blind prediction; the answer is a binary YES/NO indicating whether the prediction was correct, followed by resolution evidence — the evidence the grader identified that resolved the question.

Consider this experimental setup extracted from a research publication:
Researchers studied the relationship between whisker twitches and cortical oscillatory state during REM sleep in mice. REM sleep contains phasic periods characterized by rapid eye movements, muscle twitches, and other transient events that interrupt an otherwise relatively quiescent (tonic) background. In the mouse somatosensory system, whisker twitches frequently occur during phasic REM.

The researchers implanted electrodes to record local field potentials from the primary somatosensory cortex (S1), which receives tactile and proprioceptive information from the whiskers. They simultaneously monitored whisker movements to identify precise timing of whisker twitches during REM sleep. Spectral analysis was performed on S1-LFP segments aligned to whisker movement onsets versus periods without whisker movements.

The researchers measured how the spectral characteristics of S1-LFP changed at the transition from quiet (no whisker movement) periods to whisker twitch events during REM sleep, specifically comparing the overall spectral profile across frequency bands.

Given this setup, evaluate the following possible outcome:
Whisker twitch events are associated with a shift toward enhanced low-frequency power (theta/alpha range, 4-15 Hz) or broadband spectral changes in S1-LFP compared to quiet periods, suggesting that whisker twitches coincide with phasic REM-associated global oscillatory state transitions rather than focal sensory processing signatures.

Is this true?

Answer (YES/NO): NO